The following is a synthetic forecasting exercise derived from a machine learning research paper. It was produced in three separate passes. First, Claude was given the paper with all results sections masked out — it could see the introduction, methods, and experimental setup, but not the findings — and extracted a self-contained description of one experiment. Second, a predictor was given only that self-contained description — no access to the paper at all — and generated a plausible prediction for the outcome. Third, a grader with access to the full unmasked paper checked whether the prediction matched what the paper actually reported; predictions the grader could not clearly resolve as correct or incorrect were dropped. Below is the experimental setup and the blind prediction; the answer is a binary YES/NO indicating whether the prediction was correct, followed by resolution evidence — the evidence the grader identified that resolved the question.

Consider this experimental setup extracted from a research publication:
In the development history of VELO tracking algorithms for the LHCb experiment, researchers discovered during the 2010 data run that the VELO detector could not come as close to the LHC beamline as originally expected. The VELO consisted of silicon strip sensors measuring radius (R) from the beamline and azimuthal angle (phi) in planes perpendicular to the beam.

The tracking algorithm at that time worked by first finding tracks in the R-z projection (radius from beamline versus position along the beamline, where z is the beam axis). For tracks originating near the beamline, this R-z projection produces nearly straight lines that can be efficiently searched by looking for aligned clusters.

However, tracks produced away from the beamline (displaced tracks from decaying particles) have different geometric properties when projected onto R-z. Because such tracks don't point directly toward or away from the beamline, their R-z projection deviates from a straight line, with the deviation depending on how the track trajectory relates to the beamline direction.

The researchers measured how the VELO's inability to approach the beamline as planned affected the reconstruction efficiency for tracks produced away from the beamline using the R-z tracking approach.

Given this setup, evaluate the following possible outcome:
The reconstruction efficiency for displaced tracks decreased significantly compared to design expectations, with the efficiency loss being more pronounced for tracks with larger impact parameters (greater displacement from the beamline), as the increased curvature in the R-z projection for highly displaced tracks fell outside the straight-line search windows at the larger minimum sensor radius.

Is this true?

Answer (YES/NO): NO